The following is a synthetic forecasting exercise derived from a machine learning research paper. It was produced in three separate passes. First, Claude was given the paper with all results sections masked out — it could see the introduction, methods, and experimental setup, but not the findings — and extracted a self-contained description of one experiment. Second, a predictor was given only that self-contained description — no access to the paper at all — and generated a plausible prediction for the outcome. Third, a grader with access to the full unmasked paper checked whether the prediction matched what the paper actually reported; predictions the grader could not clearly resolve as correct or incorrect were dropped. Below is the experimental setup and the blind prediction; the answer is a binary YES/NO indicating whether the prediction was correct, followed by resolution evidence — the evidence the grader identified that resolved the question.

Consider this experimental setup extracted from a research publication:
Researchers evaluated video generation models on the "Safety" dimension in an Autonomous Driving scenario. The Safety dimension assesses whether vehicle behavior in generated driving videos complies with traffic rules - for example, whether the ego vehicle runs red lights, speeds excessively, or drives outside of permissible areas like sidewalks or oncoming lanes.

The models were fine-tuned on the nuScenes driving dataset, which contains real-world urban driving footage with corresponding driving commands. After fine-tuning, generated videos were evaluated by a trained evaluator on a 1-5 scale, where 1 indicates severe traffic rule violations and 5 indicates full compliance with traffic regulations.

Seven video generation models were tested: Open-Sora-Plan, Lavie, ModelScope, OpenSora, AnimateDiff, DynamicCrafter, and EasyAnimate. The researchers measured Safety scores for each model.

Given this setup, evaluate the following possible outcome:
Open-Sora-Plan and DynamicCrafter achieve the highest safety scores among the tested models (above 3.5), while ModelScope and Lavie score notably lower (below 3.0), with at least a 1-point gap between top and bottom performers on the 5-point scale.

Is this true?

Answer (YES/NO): NO